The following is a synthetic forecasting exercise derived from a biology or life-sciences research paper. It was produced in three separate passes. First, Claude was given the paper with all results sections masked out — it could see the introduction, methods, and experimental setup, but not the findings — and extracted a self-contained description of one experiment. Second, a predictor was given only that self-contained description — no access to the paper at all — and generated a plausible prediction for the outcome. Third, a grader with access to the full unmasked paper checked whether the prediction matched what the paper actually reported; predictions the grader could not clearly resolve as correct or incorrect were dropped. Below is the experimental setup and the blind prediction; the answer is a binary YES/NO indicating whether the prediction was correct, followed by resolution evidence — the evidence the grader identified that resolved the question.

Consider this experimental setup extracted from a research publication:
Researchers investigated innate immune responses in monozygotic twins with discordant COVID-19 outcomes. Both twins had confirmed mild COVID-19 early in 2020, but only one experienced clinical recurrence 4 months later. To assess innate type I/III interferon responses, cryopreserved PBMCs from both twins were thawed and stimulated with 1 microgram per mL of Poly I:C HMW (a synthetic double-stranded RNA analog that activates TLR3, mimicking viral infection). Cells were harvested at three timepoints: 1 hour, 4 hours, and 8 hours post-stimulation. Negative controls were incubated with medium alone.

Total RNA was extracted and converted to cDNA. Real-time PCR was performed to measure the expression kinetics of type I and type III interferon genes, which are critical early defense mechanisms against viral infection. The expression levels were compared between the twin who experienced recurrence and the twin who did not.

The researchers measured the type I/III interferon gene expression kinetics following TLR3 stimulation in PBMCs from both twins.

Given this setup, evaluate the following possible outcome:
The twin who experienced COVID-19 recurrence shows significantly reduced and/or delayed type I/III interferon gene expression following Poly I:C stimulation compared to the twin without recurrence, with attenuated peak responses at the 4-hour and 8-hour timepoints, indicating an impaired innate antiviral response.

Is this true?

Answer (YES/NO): NO